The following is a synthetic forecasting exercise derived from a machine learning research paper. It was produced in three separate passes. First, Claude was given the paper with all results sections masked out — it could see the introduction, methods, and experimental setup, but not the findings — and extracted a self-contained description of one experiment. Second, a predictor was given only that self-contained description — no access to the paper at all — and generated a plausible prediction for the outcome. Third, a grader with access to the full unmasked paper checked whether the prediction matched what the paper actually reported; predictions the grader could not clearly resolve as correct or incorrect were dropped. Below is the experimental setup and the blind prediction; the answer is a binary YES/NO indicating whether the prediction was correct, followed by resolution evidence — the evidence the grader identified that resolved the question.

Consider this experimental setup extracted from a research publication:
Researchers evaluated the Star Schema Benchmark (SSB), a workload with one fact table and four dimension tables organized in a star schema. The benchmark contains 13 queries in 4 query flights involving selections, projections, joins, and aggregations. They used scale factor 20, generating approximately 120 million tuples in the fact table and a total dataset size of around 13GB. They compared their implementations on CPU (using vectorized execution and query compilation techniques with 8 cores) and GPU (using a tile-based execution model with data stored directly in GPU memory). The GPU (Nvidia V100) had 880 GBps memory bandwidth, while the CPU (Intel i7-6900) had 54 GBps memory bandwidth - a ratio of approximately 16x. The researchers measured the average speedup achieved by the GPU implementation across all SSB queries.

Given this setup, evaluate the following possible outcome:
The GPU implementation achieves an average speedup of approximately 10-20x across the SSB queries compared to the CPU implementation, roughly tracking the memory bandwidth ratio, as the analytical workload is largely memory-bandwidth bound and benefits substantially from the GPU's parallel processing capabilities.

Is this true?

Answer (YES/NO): NO